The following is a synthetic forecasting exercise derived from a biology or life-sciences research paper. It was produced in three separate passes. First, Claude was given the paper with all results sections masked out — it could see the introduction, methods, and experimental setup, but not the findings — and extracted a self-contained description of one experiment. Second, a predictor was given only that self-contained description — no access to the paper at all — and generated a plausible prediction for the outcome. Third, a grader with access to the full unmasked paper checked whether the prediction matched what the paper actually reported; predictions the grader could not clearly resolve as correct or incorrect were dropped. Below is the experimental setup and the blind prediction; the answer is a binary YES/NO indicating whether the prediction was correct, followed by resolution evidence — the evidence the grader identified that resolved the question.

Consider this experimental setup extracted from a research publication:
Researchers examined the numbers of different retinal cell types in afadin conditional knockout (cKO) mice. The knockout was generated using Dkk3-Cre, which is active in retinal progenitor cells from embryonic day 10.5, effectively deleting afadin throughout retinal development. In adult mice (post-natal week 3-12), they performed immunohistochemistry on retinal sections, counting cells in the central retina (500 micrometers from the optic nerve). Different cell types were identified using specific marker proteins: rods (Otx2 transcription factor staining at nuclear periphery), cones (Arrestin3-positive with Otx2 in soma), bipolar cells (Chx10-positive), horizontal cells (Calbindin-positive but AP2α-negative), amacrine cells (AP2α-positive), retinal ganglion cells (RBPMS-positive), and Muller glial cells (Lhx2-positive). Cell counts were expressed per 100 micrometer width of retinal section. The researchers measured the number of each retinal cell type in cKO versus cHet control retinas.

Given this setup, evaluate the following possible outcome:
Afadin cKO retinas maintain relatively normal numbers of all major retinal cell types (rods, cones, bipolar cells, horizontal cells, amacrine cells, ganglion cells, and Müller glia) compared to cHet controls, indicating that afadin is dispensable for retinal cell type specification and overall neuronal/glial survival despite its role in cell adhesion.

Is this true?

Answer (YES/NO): NO